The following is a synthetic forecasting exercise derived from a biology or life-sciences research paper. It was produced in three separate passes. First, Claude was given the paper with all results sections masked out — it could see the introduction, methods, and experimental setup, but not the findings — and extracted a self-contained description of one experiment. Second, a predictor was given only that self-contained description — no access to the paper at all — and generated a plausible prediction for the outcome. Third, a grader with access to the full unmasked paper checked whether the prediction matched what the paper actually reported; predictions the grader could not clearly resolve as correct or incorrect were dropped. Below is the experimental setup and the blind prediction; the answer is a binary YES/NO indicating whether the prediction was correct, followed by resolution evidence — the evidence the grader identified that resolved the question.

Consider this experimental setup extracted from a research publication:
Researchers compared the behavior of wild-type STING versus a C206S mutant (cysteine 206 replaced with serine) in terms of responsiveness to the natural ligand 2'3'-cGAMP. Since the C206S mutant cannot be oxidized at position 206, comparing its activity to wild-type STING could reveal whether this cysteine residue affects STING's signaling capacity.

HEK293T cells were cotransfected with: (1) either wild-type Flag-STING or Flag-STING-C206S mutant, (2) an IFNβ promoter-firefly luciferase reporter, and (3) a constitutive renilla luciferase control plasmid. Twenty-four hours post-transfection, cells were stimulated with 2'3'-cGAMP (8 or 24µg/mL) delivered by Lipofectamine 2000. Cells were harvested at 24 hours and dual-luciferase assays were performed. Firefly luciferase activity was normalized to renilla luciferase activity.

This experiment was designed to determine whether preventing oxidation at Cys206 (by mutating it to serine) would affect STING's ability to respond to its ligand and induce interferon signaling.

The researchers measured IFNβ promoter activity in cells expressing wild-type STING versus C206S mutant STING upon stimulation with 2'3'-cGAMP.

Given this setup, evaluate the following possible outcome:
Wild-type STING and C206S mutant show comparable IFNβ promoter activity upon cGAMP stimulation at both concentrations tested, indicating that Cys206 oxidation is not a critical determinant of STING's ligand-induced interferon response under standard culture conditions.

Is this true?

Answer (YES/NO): NO